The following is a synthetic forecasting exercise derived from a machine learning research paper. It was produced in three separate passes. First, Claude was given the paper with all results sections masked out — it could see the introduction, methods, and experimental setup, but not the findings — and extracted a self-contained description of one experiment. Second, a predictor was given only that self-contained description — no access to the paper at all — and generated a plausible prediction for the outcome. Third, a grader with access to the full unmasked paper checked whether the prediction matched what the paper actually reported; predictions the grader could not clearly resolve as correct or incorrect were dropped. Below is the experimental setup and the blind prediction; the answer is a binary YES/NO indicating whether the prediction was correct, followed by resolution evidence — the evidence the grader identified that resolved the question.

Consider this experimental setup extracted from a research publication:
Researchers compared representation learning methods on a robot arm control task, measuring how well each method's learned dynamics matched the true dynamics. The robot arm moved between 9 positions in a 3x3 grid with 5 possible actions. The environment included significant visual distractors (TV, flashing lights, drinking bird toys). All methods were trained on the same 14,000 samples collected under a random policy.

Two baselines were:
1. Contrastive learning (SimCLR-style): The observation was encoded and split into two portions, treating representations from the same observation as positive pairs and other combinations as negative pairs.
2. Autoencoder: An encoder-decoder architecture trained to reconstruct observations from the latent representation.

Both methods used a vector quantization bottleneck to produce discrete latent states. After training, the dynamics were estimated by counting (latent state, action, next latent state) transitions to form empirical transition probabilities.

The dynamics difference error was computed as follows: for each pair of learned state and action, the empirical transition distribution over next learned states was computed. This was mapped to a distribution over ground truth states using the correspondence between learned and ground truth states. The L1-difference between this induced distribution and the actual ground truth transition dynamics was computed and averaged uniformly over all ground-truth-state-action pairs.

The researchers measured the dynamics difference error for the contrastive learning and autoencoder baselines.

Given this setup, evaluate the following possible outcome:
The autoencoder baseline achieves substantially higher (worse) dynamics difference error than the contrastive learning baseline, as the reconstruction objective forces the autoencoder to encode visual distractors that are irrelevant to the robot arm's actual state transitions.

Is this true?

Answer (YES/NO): YES